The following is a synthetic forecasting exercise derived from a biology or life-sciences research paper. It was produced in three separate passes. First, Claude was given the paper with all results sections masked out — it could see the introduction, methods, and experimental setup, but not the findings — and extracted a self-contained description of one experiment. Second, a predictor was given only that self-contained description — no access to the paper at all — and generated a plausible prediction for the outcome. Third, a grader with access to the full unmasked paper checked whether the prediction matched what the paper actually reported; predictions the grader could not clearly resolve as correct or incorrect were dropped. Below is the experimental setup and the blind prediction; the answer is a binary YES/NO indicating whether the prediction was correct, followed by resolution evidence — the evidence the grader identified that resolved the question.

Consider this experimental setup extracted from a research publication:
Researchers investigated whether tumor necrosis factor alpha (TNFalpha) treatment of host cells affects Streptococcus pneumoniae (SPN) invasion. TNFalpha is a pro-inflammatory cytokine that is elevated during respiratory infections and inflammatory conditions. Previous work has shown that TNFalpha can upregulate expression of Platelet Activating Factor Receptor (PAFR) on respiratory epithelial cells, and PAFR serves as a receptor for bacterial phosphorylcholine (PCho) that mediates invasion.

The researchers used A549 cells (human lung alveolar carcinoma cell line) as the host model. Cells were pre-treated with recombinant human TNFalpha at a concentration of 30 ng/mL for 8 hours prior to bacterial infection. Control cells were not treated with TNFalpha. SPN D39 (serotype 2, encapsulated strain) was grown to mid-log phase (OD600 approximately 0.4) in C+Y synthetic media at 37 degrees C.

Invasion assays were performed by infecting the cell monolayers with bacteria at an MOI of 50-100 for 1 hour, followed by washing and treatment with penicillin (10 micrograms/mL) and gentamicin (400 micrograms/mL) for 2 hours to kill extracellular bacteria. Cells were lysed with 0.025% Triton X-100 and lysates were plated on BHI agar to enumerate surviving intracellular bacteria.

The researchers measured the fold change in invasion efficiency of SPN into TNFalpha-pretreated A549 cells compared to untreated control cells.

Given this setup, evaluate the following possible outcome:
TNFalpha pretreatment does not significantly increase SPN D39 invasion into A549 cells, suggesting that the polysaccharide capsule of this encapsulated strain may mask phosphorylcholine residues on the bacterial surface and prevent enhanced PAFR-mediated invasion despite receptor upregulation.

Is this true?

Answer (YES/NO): NO